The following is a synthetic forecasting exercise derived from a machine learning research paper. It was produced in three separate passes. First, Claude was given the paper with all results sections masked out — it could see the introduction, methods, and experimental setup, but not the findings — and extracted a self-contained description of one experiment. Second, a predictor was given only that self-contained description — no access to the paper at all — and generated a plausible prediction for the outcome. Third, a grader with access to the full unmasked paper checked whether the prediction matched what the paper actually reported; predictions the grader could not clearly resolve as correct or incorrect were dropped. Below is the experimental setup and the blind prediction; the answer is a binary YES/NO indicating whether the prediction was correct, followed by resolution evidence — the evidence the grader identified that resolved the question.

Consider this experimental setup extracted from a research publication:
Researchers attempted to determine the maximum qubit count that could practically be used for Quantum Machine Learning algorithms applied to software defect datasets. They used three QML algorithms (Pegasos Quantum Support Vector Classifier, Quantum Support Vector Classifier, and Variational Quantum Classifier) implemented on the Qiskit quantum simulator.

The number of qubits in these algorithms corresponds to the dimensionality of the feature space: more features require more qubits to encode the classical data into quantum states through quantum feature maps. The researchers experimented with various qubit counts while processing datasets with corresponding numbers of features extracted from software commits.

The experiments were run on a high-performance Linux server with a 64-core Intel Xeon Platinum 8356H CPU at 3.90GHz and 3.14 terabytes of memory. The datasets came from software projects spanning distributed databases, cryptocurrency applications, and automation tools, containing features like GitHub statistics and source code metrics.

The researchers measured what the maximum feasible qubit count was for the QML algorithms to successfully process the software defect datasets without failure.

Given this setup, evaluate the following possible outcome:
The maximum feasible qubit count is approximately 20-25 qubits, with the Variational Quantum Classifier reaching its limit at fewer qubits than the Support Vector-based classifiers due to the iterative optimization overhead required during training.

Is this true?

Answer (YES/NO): NO